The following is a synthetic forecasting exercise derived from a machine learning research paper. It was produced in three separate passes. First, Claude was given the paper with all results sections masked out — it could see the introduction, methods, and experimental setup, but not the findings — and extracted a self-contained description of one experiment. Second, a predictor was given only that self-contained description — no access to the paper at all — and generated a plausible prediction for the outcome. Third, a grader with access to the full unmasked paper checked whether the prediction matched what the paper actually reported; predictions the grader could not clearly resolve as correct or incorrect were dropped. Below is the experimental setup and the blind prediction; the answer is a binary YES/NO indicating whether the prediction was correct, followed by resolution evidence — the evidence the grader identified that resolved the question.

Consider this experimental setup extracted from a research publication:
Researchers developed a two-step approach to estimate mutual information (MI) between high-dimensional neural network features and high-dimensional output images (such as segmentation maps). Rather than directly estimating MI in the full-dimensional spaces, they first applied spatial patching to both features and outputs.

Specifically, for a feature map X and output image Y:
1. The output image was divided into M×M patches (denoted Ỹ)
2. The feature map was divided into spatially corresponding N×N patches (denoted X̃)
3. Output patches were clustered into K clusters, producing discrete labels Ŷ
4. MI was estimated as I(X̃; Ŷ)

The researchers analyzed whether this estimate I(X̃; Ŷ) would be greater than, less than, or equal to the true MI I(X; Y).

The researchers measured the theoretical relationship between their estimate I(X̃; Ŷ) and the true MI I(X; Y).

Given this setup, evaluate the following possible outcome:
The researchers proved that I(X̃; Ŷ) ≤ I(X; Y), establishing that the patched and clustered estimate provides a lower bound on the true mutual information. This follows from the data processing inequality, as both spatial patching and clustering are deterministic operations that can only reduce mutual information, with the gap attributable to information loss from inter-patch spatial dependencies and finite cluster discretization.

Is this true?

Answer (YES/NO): YES